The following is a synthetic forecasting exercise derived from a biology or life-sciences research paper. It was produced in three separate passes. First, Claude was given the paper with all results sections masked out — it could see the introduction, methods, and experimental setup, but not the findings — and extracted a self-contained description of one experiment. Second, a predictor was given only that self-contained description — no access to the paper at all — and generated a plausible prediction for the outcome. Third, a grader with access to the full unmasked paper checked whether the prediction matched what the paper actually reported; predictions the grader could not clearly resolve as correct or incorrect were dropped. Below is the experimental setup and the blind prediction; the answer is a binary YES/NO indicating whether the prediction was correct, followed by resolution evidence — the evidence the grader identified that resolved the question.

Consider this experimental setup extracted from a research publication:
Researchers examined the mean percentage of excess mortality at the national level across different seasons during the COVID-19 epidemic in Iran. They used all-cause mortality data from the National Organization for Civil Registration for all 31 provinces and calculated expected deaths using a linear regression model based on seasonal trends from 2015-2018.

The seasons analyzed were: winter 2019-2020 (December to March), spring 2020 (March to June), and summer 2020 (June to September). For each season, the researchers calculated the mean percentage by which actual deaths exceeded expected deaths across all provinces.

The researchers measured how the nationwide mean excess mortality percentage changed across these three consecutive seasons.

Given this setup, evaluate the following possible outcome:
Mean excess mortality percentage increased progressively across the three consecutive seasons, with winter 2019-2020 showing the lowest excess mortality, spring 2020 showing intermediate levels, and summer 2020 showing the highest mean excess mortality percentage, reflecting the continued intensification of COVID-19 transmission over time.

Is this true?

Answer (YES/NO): YES